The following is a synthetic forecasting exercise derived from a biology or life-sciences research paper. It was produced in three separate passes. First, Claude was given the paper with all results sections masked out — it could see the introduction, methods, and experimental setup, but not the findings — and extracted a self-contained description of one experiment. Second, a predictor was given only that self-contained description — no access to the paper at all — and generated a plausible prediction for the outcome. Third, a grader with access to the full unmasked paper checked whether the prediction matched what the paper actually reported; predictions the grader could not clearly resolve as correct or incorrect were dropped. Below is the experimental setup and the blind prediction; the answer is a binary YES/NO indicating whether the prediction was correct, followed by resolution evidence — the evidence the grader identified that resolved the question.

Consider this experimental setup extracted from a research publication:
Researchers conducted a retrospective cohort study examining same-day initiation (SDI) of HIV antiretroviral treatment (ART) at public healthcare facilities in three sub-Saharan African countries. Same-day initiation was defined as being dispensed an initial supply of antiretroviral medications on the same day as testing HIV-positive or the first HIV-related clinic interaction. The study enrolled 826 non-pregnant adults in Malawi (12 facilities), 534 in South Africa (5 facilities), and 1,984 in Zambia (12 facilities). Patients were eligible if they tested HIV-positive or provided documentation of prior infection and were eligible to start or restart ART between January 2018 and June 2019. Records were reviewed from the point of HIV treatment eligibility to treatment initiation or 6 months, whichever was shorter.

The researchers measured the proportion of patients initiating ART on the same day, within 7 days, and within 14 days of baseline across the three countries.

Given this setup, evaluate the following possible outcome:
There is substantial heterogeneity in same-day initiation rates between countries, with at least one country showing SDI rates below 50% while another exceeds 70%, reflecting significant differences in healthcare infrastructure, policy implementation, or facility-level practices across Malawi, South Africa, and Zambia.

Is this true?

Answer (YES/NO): NO